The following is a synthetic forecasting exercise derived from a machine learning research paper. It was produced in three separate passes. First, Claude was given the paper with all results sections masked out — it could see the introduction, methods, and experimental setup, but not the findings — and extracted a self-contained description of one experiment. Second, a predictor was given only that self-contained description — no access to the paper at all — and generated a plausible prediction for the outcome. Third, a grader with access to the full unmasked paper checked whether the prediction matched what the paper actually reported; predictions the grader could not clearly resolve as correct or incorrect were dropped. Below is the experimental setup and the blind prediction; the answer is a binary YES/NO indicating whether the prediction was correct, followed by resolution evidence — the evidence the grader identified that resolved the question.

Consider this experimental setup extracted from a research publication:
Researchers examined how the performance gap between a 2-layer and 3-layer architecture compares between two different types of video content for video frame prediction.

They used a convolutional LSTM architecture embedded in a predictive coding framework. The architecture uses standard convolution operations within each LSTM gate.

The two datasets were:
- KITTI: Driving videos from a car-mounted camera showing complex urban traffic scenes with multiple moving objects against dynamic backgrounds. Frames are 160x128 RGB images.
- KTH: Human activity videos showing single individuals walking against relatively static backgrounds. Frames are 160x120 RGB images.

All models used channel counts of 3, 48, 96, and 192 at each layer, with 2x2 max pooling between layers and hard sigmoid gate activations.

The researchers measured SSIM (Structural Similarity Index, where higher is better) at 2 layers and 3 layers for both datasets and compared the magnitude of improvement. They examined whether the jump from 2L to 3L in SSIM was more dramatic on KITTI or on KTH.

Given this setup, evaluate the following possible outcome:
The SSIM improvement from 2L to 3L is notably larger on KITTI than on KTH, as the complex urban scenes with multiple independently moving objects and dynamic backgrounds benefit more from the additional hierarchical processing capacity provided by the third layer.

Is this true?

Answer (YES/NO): NO